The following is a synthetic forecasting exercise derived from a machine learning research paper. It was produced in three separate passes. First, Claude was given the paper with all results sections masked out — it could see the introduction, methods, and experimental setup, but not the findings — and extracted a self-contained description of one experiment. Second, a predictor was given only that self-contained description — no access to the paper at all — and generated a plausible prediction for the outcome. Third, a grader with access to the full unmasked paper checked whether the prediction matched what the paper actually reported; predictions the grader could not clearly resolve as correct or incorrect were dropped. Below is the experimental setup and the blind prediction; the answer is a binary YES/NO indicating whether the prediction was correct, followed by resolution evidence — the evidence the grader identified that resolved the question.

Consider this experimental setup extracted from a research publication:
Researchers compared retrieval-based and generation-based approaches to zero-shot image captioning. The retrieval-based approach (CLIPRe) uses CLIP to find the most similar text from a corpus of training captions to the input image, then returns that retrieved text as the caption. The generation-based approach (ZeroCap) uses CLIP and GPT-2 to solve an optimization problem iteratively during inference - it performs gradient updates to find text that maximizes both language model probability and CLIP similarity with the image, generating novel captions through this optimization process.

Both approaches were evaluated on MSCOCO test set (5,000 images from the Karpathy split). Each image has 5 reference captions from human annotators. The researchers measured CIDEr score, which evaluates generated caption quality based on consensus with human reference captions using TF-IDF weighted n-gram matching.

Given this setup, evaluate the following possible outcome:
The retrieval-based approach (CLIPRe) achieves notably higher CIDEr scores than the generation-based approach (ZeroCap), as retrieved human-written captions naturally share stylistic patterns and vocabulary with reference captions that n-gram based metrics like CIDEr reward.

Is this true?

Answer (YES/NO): NO